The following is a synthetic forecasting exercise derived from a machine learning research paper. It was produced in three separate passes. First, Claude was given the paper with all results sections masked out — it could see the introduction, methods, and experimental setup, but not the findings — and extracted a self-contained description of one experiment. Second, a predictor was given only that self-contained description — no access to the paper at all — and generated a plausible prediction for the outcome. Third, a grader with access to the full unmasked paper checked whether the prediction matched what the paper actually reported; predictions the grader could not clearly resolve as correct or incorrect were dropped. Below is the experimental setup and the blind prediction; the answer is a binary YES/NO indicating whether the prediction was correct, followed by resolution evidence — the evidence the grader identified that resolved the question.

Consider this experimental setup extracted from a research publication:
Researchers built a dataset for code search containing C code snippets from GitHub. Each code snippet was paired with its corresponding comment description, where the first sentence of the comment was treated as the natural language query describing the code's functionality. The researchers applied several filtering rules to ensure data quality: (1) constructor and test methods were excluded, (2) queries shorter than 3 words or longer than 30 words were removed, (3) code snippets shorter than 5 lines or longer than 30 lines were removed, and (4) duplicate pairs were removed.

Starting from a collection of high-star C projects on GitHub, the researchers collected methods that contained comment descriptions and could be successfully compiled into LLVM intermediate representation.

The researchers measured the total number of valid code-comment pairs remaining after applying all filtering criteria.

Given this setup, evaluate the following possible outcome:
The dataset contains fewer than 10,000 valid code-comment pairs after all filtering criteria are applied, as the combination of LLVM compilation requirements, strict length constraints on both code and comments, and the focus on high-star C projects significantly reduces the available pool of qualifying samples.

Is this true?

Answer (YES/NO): NO